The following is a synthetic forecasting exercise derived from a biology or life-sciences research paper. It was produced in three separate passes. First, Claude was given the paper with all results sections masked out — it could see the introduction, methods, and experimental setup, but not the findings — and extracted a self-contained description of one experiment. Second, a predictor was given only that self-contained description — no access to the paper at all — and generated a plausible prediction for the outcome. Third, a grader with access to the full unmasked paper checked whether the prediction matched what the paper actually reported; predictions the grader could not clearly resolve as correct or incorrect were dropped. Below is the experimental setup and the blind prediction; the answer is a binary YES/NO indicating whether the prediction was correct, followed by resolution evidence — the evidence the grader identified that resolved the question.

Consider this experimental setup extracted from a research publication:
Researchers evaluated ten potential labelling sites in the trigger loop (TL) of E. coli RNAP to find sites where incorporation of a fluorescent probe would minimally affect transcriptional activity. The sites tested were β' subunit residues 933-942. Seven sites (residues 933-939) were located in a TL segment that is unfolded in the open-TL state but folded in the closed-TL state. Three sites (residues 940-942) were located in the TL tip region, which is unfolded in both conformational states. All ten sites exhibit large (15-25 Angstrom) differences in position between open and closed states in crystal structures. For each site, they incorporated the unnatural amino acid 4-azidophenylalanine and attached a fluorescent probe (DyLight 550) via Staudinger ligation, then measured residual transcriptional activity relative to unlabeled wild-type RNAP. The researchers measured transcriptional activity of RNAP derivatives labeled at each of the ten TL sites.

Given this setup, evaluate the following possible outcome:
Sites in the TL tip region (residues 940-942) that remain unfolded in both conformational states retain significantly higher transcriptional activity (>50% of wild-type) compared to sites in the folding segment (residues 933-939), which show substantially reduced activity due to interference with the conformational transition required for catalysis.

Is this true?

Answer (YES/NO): YES